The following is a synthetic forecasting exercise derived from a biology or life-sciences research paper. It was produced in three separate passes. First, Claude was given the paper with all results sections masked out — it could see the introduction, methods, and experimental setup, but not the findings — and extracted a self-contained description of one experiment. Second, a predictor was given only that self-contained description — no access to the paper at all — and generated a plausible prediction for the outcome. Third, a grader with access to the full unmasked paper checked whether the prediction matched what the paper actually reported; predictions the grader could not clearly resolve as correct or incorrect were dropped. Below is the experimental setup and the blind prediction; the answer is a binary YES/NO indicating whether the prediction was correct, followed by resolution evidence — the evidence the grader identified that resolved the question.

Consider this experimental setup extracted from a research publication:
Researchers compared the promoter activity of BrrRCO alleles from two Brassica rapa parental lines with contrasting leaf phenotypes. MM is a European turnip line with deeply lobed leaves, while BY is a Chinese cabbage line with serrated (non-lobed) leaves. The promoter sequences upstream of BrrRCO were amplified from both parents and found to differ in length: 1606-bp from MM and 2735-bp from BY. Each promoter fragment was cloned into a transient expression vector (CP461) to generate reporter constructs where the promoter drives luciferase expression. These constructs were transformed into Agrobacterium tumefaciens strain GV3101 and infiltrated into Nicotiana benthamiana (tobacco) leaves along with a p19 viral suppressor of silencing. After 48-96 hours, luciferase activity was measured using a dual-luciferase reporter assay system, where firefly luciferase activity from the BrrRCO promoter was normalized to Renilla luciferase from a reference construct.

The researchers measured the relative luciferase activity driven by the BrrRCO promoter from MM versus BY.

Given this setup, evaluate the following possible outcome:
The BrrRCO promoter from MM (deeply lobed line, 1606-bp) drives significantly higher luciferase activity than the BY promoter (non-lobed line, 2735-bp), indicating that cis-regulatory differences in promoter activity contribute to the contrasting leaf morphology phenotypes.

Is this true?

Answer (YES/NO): YES